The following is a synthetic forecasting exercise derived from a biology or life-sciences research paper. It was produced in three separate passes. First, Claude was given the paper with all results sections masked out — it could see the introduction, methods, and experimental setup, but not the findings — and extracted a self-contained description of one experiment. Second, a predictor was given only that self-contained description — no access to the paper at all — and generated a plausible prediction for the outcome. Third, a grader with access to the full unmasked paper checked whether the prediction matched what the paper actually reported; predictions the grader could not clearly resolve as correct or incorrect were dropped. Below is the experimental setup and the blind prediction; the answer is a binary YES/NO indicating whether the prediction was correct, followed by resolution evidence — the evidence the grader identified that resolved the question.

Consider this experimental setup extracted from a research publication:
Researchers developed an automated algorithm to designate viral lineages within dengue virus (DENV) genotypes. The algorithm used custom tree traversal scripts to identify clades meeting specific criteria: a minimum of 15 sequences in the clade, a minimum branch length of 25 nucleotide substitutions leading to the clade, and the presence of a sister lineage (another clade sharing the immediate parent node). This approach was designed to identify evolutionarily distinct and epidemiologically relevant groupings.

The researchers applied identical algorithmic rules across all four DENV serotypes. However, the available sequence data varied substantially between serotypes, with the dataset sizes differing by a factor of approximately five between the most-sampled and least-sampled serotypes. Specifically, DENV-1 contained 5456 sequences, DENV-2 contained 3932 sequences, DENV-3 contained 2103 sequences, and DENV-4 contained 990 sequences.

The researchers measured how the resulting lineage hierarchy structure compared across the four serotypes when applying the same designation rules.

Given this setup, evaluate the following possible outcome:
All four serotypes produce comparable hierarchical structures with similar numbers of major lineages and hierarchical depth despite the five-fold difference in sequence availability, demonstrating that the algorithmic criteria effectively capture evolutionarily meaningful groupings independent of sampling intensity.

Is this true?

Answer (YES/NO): NO